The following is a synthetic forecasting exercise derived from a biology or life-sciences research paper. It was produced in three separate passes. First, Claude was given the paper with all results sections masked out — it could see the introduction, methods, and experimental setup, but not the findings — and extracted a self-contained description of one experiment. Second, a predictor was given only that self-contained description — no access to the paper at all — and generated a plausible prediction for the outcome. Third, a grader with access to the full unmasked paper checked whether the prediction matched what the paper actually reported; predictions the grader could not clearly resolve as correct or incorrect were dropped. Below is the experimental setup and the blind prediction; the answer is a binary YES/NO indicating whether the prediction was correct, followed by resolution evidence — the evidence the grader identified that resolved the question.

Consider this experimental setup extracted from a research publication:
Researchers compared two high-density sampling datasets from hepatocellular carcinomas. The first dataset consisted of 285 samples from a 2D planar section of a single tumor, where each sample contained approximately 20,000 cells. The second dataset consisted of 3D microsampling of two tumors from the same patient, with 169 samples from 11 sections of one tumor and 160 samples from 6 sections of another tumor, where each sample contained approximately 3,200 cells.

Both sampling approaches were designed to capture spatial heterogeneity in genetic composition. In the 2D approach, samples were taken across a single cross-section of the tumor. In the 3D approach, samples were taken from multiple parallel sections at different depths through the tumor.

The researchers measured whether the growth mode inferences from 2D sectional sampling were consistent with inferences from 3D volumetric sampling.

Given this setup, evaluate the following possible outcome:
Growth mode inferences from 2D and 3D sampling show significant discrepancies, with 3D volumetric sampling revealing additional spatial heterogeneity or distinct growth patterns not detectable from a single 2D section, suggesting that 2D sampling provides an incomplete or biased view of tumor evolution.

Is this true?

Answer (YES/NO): NO